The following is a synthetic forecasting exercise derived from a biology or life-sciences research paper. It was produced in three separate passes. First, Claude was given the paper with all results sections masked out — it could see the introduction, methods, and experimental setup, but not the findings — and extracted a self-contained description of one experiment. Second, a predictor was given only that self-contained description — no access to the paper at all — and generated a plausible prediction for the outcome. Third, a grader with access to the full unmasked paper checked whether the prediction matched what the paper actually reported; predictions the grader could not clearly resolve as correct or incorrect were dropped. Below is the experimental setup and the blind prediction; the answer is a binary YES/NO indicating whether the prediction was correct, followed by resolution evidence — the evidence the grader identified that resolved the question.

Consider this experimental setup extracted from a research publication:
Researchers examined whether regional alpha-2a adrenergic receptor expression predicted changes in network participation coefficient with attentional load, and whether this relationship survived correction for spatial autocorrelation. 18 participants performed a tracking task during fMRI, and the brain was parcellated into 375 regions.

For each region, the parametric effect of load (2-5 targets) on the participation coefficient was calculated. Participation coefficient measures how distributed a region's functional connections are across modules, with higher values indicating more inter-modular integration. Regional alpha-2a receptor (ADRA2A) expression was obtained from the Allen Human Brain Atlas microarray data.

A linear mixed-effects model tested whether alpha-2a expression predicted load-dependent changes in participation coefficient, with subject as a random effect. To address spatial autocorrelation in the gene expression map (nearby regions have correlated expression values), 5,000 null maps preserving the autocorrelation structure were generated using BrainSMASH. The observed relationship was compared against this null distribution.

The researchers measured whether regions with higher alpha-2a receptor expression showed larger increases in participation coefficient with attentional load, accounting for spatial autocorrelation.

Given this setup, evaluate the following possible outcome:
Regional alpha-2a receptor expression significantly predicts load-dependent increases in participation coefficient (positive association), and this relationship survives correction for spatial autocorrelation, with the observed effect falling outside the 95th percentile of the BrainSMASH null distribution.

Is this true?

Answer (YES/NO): NO